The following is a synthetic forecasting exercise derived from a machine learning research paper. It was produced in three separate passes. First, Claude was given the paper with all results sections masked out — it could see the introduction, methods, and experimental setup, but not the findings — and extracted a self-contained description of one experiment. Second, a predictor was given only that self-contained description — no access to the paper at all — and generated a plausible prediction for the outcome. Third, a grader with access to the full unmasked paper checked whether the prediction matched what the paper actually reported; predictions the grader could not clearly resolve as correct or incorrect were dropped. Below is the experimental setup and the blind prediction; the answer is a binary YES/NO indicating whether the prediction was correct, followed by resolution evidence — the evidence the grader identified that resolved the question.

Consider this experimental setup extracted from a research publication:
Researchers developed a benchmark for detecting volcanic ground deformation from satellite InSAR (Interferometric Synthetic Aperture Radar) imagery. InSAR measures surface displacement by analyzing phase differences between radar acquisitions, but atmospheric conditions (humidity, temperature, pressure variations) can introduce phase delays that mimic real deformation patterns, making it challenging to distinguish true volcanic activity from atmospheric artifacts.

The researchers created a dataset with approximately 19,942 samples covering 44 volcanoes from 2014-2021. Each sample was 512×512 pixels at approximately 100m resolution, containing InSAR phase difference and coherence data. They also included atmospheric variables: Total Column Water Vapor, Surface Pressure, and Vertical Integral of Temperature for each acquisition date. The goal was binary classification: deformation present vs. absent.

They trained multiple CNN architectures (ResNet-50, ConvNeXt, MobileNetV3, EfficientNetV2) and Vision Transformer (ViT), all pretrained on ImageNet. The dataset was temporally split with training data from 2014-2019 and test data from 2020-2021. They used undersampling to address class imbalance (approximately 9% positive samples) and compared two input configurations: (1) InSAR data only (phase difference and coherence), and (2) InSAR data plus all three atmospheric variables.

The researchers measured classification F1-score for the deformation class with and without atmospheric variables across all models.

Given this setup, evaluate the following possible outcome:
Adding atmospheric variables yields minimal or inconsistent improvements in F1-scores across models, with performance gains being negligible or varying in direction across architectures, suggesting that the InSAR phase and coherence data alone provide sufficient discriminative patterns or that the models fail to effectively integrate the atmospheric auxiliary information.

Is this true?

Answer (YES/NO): YES